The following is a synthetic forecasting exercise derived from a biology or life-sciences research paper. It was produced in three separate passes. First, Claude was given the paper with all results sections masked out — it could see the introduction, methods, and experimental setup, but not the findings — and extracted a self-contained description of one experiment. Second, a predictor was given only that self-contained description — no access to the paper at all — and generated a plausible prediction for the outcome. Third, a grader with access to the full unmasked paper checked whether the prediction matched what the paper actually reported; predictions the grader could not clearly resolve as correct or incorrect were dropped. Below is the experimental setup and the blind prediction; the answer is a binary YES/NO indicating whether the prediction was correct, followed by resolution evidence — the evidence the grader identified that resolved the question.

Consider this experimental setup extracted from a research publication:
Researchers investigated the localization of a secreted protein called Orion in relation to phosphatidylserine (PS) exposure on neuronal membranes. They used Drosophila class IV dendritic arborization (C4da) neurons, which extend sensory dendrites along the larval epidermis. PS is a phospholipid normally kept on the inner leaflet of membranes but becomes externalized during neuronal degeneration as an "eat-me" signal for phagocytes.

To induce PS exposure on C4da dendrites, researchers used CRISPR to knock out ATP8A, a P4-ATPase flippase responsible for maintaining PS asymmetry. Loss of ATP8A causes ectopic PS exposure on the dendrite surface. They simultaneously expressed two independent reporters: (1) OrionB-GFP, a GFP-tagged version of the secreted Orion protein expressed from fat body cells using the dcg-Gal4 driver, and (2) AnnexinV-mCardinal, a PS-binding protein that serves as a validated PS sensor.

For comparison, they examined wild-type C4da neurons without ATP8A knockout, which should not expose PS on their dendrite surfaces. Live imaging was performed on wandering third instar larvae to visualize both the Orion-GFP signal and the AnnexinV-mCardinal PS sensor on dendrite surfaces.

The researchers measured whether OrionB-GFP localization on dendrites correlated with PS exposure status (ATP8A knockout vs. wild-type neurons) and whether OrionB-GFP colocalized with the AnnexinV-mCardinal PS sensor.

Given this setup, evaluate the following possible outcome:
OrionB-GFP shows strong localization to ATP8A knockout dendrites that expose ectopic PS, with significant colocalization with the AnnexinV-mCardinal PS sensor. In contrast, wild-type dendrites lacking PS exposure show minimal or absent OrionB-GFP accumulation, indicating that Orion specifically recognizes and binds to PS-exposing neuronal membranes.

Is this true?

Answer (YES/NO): NO